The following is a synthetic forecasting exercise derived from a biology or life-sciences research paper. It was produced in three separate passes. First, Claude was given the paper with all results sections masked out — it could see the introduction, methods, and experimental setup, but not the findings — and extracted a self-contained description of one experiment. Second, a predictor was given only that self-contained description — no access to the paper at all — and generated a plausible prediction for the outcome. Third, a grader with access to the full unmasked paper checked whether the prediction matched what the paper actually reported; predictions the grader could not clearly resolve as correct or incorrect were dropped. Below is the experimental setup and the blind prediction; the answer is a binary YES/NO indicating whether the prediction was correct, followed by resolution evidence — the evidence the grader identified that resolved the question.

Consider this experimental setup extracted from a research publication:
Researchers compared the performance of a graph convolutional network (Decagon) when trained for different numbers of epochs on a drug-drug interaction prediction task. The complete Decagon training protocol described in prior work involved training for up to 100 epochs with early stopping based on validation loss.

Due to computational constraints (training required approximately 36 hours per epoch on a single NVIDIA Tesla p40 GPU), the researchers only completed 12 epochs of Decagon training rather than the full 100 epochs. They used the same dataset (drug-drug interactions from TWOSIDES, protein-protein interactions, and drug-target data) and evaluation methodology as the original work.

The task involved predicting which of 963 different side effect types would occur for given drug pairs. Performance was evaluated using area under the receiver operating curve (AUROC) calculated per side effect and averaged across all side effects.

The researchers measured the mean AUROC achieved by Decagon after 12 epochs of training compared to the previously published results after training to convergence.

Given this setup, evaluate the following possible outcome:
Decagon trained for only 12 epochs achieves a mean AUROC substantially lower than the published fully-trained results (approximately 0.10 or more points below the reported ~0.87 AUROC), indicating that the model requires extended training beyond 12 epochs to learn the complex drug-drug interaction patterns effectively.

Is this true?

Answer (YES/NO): NO